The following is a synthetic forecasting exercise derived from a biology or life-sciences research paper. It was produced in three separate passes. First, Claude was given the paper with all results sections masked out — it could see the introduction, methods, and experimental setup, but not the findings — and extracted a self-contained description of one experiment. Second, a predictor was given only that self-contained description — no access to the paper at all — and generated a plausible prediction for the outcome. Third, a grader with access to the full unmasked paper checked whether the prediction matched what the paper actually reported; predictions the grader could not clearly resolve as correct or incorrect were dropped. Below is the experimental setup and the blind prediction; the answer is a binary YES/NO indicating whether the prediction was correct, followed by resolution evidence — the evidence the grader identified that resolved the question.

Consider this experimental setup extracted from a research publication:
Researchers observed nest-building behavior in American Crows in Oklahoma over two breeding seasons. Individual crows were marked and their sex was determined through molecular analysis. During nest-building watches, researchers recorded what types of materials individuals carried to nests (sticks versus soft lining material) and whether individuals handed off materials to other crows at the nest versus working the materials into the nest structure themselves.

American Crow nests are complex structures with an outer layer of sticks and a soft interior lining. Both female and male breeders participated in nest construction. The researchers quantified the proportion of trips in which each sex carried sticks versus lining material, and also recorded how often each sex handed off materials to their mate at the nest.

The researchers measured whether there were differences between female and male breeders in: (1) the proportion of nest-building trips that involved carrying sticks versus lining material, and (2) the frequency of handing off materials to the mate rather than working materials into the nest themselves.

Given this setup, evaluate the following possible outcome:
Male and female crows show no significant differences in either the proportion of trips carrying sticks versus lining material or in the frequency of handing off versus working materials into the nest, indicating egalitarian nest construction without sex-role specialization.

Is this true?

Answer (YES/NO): NO